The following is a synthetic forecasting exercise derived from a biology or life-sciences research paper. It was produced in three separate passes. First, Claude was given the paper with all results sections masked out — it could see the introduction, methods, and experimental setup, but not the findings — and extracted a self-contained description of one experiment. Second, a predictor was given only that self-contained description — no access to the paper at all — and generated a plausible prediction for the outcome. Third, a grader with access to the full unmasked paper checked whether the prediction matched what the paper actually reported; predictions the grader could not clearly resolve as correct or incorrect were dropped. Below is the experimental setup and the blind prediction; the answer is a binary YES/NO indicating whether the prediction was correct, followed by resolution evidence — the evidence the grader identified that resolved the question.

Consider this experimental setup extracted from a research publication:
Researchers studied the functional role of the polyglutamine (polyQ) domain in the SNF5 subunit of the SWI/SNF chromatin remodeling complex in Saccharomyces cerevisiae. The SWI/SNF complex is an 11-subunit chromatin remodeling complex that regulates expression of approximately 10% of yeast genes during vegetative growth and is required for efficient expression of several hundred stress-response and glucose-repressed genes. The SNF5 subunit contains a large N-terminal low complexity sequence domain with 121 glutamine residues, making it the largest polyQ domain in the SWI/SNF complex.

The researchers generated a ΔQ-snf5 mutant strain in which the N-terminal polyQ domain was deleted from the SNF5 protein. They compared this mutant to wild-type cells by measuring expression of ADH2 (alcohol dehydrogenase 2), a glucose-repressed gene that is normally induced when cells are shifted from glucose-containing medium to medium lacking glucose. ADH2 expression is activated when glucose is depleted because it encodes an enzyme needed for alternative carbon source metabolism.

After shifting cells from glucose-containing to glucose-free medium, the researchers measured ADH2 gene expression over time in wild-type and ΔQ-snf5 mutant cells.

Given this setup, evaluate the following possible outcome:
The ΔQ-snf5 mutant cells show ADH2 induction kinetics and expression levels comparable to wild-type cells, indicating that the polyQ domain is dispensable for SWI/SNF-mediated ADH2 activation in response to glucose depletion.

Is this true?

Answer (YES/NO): NO